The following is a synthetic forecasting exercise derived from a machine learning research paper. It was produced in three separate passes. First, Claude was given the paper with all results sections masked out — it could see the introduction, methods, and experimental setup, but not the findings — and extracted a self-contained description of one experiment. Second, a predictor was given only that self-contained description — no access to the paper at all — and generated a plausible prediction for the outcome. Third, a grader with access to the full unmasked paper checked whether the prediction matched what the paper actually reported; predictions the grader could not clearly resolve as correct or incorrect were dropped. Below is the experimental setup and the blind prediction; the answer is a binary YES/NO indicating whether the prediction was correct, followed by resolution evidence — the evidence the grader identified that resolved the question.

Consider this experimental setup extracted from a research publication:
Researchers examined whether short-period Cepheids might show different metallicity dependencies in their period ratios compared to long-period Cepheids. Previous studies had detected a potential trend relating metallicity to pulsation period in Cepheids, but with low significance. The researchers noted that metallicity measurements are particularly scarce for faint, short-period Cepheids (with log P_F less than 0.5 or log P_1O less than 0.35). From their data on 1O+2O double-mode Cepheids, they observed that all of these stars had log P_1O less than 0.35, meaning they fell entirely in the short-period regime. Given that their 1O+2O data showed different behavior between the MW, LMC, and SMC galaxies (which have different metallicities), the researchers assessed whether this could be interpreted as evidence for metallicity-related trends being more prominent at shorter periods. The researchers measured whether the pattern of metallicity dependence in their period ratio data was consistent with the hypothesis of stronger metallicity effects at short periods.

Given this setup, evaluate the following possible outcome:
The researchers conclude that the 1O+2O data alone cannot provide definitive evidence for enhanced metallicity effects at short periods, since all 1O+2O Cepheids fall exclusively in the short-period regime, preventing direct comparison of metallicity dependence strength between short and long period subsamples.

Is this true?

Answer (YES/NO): NO